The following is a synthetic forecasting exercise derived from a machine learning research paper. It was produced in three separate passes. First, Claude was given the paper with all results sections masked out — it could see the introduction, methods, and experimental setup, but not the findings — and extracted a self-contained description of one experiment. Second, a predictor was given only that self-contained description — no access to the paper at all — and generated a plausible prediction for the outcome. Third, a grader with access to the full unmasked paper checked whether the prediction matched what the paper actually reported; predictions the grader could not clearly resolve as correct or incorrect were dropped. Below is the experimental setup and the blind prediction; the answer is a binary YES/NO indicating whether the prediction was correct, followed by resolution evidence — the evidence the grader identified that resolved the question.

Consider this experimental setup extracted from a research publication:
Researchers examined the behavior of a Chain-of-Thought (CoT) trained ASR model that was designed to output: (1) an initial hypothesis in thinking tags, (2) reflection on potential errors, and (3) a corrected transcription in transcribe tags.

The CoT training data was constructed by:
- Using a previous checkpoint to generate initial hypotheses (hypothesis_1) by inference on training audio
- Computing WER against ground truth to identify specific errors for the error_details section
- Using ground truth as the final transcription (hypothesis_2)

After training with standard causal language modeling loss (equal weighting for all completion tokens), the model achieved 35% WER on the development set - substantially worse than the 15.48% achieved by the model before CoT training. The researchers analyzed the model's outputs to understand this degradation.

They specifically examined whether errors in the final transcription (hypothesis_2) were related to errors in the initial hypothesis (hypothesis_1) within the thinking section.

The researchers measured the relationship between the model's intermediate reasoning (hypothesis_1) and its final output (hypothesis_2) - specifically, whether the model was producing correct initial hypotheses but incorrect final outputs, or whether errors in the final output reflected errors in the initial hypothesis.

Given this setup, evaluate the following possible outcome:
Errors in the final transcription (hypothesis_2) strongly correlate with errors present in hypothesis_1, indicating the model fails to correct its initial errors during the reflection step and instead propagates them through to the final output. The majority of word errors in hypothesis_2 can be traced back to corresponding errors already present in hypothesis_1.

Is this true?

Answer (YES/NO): NO